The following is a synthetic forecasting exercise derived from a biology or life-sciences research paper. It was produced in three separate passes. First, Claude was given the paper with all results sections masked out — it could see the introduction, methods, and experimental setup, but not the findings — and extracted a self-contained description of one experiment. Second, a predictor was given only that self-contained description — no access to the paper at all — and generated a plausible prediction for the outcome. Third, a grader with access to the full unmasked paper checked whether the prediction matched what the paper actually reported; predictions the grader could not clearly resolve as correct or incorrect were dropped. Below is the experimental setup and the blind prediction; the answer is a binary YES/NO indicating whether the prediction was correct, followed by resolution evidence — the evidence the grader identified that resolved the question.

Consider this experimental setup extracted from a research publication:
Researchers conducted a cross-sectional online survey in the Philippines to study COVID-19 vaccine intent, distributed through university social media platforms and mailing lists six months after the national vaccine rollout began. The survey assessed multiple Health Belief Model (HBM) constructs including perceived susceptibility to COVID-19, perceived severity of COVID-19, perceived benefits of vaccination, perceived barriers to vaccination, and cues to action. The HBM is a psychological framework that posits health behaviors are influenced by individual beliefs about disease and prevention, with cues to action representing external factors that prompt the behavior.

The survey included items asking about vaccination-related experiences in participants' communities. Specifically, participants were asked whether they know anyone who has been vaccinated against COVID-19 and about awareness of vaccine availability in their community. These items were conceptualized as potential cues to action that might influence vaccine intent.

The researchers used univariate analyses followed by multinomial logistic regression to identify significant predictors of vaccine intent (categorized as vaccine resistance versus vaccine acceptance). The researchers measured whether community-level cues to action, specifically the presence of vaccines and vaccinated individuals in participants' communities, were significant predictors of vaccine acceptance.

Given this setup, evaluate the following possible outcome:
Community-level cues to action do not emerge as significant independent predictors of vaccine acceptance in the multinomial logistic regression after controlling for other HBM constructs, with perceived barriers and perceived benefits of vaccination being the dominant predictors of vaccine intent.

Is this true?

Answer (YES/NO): NO